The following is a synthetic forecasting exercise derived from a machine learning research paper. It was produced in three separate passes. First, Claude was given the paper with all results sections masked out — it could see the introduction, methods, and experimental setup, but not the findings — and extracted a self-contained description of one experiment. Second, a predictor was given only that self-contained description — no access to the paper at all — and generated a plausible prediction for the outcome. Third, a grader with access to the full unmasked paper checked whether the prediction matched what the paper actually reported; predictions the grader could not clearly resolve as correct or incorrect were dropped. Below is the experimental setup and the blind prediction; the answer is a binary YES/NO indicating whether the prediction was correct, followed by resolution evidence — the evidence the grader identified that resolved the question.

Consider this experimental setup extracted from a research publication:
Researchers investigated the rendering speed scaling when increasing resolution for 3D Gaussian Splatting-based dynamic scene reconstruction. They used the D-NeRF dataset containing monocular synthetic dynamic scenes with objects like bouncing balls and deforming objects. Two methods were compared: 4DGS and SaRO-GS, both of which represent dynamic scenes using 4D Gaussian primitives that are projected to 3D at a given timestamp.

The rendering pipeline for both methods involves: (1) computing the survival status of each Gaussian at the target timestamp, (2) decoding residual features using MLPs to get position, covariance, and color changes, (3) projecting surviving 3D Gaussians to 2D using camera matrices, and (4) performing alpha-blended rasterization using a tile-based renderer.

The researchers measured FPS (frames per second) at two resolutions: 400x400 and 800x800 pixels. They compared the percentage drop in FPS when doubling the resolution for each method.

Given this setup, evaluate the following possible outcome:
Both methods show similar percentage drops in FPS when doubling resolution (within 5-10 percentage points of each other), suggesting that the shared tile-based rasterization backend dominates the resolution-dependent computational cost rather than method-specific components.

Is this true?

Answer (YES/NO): YES